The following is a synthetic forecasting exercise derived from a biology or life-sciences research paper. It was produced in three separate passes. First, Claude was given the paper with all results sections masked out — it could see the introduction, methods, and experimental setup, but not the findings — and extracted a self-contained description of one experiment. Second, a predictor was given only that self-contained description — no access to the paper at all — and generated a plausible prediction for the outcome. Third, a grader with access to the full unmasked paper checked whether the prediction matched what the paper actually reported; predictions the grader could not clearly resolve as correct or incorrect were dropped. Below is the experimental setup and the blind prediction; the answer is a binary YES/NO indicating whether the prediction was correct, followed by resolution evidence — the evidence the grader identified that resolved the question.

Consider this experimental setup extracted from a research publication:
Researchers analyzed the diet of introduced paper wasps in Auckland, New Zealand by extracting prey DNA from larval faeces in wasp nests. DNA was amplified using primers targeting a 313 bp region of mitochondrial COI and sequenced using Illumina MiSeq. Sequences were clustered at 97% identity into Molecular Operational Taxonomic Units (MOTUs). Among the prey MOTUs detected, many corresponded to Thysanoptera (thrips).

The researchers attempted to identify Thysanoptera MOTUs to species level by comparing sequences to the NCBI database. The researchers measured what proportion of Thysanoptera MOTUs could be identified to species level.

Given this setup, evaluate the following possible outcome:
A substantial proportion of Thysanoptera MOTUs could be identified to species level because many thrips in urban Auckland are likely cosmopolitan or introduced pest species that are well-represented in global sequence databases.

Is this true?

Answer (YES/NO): NO